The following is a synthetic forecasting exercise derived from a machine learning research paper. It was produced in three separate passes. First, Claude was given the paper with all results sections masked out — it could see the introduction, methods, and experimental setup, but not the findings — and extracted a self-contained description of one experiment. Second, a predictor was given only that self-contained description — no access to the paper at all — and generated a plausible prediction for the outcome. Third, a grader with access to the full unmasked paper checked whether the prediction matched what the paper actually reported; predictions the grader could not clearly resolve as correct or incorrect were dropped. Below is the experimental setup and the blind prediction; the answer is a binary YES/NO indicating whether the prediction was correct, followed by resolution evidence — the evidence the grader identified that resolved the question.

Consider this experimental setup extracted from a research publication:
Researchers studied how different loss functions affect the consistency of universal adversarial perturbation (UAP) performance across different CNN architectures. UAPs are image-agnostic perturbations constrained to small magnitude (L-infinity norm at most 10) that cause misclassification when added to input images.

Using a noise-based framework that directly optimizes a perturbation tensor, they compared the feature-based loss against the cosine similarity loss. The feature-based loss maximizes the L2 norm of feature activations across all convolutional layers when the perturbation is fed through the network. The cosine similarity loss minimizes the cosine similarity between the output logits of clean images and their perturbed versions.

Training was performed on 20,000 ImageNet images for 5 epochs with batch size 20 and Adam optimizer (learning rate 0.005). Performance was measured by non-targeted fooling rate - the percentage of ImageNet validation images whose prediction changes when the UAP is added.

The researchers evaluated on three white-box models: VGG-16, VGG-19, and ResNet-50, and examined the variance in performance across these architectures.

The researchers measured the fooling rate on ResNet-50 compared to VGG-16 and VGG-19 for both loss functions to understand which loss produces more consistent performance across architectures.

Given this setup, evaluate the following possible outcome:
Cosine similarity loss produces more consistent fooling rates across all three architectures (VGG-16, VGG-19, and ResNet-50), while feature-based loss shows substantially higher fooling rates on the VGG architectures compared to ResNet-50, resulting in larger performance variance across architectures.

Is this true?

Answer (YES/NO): YES